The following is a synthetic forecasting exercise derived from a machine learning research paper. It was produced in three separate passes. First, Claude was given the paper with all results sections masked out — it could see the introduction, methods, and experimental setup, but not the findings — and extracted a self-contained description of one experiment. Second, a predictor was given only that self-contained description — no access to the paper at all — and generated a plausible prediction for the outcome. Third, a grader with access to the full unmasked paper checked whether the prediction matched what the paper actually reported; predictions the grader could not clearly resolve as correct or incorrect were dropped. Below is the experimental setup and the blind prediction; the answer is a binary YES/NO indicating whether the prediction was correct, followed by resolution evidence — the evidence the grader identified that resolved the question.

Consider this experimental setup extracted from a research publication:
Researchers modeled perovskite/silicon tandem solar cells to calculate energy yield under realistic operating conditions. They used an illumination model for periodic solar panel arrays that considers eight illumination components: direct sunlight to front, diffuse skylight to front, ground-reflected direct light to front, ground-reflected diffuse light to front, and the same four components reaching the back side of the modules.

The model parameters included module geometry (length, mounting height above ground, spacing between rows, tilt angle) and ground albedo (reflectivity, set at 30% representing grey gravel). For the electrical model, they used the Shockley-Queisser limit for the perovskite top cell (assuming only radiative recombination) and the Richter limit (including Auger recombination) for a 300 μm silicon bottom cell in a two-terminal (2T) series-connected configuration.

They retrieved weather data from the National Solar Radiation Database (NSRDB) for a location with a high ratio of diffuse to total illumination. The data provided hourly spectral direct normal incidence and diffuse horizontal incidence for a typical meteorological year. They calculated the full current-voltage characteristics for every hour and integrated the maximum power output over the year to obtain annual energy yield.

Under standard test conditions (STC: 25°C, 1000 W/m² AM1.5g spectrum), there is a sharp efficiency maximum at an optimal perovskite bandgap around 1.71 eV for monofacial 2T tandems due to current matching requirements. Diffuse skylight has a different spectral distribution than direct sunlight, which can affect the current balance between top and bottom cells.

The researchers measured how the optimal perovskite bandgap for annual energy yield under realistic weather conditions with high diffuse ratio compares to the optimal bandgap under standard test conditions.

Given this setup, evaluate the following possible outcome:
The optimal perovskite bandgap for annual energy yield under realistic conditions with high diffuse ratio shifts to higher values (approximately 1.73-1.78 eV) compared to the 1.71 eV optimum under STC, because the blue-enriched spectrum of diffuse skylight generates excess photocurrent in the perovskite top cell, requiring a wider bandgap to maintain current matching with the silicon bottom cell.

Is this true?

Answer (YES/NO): YES